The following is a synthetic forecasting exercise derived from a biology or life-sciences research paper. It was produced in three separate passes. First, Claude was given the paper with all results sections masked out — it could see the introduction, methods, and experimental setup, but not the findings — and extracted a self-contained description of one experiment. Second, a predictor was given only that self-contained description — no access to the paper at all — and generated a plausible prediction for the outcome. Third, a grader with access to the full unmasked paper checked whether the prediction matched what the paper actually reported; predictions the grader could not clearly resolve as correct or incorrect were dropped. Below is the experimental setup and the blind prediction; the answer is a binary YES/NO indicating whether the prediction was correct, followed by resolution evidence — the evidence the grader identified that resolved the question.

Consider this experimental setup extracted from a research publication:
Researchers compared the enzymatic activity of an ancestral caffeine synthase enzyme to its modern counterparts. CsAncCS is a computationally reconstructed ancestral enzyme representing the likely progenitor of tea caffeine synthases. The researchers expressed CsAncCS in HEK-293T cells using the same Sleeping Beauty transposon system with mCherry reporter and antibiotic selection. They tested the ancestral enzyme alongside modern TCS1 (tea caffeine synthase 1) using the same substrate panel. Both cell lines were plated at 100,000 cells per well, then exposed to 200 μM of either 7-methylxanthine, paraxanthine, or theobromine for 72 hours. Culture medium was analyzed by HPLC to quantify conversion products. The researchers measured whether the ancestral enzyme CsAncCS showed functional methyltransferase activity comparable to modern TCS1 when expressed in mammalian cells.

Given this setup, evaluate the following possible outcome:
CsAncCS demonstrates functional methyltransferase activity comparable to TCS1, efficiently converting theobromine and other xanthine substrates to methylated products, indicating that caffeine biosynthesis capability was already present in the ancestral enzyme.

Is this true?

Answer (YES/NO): NO